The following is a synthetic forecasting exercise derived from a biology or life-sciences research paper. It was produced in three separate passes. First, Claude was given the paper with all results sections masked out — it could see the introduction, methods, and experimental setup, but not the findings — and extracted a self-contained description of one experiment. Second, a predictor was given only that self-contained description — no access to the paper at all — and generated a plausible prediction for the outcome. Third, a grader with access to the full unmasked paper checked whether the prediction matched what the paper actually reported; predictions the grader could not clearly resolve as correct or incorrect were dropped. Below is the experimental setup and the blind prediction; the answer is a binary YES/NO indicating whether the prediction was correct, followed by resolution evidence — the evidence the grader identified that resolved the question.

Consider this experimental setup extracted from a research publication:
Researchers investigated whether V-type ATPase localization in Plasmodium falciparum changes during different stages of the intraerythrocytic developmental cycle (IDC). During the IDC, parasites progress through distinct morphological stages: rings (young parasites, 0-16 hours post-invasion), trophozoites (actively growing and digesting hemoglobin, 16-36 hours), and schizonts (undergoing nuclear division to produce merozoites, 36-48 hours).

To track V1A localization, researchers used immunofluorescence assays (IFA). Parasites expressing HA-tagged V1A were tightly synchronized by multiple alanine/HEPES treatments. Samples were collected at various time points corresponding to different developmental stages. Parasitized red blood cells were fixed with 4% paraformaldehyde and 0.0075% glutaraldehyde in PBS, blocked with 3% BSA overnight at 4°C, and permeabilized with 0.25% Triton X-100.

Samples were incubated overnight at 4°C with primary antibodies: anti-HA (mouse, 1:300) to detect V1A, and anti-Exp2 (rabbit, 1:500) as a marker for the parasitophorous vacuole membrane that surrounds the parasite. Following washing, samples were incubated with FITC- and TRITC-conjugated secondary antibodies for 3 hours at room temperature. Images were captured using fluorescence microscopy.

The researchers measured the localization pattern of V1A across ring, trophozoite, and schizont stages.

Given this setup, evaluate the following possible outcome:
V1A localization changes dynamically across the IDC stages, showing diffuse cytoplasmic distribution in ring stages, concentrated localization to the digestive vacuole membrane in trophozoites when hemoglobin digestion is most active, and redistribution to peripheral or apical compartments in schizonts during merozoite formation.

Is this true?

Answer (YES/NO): NO